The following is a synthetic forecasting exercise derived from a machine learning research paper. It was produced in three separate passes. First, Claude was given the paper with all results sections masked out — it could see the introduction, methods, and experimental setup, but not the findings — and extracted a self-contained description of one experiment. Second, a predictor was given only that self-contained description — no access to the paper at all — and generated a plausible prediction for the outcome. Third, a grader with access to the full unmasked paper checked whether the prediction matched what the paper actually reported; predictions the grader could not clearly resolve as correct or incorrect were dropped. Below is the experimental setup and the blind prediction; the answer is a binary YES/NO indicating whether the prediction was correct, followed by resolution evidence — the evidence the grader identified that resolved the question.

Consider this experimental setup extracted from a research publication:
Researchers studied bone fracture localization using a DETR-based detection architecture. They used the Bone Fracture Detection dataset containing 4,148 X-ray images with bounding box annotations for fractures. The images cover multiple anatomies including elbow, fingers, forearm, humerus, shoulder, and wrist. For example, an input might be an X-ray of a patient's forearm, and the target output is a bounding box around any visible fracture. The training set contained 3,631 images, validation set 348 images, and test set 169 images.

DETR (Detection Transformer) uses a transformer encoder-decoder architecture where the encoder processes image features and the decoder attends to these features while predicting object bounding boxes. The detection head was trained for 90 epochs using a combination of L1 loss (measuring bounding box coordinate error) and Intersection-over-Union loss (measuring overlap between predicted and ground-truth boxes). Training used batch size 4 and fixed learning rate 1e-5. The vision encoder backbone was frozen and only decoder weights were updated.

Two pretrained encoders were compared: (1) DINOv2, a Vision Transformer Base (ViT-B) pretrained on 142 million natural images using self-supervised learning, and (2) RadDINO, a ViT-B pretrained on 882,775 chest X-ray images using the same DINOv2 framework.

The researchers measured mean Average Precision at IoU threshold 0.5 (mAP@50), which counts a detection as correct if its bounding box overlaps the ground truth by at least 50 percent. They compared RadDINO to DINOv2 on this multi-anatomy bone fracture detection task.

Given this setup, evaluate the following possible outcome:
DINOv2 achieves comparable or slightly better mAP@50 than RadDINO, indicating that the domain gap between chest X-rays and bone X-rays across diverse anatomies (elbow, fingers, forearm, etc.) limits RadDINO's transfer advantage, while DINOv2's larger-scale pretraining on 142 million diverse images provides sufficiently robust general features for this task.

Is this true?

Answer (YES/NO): NO